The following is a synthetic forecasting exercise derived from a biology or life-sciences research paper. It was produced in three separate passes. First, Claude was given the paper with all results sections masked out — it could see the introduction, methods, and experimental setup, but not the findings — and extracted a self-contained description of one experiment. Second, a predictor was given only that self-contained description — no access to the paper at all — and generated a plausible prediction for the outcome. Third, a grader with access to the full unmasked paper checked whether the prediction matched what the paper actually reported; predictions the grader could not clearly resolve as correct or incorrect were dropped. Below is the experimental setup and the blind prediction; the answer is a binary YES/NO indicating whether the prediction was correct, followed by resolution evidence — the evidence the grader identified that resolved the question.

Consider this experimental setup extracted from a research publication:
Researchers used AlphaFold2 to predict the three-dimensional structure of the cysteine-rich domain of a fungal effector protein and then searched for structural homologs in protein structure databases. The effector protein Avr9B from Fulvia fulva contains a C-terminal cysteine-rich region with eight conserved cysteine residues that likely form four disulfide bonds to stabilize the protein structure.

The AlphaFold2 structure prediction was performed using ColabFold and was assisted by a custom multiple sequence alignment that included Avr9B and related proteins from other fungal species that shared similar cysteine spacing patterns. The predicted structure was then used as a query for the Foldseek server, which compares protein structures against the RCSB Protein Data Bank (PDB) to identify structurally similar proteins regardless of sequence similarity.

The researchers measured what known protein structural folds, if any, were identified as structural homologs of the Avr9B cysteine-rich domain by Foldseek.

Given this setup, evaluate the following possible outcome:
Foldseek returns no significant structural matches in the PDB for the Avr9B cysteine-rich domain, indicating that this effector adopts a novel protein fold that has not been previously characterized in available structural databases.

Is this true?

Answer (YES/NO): YES